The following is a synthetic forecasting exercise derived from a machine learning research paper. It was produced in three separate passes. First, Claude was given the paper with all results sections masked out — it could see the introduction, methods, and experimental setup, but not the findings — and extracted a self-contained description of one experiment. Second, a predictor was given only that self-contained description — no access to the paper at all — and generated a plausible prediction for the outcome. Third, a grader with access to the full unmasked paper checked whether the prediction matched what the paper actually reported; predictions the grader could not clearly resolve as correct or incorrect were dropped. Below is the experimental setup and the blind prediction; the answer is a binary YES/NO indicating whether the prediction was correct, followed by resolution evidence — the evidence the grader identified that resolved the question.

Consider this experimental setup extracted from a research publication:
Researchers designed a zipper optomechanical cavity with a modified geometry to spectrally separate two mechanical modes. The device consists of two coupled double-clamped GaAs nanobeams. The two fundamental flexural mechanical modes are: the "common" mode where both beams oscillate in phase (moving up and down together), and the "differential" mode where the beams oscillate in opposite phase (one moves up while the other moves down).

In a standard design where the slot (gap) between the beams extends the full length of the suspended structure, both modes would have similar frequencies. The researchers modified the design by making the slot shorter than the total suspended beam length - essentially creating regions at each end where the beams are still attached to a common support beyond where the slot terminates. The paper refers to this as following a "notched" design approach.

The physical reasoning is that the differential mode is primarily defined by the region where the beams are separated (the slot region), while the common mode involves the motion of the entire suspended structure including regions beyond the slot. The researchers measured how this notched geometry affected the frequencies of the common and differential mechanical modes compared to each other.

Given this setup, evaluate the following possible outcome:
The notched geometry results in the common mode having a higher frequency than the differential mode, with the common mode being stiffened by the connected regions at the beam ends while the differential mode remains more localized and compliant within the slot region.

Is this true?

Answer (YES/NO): NO